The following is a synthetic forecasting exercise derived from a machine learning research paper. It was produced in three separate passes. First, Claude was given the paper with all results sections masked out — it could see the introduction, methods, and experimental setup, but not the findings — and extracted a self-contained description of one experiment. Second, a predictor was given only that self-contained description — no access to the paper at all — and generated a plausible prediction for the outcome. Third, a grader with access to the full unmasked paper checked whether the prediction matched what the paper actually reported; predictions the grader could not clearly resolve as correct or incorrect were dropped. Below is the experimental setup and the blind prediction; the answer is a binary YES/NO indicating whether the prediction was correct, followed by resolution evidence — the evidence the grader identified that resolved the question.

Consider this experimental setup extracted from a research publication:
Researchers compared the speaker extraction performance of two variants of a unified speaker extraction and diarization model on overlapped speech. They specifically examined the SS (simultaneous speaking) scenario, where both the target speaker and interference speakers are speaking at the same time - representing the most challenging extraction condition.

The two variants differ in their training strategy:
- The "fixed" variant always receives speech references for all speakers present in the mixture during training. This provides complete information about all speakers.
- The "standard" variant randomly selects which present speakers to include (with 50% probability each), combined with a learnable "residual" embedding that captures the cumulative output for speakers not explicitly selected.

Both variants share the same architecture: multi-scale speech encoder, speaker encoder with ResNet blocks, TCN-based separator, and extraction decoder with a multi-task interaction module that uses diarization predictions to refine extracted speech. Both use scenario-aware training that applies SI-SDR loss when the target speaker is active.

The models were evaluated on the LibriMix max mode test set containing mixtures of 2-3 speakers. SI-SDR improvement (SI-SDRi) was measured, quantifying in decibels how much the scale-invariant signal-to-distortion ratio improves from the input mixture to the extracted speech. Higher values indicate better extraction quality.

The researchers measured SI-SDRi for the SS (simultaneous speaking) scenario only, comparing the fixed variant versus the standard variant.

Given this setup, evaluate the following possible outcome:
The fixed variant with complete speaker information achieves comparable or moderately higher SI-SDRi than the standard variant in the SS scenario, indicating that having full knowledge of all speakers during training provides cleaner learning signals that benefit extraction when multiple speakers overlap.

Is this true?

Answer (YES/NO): YES